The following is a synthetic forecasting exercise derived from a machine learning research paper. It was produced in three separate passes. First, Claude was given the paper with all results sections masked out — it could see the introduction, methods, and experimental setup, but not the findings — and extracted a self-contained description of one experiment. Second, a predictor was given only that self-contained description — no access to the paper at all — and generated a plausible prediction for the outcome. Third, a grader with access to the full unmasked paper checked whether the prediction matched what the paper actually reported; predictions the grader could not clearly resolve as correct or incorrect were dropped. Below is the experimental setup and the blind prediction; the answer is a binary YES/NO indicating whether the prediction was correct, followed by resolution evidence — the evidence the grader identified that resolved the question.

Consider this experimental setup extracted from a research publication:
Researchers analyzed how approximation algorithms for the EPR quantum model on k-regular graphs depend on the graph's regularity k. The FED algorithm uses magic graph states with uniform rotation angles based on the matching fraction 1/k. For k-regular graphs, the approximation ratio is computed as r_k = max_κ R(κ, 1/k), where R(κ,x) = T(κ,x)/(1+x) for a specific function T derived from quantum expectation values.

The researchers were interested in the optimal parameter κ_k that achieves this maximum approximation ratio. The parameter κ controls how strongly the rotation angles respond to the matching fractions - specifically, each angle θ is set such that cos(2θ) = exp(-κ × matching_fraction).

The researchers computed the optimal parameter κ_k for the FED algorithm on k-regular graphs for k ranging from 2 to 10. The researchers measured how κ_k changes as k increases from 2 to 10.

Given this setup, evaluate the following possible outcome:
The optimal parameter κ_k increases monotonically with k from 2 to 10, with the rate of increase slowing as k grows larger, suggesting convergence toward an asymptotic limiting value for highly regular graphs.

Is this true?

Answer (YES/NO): NO